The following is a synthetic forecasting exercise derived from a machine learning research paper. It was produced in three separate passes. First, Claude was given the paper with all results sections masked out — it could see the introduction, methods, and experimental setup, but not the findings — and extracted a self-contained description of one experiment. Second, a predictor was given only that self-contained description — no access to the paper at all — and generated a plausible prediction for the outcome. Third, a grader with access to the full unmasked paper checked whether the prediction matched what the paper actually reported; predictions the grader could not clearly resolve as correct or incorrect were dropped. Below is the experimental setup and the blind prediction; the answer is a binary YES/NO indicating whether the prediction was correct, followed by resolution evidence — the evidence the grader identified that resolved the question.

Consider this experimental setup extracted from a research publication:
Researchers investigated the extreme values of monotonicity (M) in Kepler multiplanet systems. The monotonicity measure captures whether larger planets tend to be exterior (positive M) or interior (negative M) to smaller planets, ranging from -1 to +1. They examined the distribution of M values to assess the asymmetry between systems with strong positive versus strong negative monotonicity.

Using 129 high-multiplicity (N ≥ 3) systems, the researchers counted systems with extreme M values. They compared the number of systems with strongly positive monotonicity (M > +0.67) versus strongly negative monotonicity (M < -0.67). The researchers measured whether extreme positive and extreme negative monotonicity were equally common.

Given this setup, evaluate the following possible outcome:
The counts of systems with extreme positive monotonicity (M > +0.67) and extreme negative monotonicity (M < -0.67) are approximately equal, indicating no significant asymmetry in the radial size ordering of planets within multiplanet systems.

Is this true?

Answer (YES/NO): NO